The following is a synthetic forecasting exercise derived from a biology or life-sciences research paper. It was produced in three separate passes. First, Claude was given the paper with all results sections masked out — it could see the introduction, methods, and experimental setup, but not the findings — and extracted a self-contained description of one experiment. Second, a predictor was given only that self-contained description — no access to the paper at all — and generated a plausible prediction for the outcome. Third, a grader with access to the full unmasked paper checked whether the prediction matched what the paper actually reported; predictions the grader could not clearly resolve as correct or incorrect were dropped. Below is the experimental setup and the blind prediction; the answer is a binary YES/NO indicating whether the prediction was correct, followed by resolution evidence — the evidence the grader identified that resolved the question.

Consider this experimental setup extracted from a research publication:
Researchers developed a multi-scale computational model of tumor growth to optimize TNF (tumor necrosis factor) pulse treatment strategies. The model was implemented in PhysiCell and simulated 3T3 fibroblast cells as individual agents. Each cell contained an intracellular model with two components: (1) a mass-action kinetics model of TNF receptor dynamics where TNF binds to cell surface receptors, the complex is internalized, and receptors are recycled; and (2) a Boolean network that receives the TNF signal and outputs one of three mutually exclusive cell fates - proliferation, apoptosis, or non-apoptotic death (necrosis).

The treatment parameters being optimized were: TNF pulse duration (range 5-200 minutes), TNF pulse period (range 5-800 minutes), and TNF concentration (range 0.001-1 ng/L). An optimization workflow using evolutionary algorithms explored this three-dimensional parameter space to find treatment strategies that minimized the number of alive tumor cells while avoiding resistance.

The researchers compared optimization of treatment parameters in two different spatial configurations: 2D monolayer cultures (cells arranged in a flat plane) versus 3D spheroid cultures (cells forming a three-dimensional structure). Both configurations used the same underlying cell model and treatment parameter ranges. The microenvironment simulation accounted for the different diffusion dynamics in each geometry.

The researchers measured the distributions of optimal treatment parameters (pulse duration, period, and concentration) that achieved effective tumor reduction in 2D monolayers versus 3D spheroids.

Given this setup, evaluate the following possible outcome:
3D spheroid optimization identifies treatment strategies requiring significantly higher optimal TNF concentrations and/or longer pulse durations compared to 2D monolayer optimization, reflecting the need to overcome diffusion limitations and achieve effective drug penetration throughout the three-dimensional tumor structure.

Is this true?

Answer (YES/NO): NO